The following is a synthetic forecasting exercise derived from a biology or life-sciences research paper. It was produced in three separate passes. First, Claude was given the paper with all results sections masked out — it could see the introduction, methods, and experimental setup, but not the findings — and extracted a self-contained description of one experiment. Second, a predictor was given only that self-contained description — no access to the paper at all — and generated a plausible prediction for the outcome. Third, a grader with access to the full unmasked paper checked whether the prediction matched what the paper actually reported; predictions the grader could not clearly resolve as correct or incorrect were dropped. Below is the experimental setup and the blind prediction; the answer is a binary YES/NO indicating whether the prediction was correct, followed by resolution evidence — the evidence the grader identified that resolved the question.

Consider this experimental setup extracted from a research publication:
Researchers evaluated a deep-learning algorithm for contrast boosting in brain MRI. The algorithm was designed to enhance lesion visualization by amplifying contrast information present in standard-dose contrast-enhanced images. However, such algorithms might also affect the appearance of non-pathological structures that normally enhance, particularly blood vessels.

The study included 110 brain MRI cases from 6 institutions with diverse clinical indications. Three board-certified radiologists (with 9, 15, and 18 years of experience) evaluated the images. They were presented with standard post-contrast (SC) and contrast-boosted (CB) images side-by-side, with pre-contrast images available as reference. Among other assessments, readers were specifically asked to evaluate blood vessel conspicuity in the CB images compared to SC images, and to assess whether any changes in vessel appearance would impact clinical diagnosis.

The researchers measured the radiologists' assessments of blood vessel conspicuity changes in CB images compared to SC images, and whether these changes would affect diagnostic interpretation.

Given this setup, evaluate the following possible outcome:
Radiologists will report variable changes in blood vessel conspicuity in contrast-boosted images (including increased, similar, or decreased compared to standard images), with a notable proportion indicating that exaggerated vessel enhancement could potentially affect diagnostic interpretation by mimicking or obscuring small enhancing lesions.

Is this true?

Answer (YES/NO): NO